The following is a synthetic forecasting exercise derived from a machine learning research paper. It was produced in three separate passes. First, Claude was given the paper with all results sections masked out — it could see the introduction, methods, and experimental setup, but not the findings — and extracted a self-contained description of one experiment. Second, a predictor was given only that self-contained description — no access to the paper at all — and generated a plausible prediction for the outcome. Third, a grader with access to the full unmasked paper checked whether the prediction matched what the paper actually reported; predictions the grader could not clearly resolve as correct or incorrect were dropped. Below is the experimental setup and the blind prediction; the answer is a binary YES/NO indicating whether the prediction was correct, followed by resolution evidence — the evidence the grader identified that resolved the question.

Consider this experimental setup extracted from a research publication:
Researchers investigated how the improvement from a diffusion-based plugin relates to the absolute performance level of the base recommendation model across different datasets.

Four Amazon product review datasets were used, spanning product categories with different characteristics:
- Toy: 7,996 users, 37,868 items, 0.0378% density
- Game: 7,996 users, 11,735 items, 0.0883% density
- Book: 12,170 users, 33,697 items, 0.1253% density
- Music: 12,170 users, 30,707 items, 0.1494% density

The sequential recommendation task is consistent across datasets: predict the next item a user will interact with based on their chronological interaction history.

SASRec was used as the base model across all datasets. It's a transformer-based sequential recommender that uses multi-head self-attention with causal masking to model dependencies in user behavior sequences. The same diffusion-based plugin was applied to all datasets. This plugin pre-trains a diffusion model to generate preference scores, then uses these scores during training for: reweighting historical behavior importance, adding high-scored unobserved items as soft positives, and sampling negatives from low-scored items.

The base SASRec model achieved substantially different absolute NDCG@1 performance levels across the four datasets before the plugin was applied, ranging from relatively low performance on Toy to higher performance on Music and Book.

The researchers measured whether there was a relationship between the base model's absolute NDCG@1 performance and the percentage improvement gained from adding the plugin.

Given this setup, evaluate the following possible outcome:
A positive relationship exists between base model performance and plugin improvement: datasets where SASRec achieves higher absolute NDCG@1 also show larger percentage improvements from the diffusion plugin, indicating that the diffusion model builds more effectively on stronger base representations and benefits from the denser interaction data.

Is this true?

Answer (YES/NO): NO